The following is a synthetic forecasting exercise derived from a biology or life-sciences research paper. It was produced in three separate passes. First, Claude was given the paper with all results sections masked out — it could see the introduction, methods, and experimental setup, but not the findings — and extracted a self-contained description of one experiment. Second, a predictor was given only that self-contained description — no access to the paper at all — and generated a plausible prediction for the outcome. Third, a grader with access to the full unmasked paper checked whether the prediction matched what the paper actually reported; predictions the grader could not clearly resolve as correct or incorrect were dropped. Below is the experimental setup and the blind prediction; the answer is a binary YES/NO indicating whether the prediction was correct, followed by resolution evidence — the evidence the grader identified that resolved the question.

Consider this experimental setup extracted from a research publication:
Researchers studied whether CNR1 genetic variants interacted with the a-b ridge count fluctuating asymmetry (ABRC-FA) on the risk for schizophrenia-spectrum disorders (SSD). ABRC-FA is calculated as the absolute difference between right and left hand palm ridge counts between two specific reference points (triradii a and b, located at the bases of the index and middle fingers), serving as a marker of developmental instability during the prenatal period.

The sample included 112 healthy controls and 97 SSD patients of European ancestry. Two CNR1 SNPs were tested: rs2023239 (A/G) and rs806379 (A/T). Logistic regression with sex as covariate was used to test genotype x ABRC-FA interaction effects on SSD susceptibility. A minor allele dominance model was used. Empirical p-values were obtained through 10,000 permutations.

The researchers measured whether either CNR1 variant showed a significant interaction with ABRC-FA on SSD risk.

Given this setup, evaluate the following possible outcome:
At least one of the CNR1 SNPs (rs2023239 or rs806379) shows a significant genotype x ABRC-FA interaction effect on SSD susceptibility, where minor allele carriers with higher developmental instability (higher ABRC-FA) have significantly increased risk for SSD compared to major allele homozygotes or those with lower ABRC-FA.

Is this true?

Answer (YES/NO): NO